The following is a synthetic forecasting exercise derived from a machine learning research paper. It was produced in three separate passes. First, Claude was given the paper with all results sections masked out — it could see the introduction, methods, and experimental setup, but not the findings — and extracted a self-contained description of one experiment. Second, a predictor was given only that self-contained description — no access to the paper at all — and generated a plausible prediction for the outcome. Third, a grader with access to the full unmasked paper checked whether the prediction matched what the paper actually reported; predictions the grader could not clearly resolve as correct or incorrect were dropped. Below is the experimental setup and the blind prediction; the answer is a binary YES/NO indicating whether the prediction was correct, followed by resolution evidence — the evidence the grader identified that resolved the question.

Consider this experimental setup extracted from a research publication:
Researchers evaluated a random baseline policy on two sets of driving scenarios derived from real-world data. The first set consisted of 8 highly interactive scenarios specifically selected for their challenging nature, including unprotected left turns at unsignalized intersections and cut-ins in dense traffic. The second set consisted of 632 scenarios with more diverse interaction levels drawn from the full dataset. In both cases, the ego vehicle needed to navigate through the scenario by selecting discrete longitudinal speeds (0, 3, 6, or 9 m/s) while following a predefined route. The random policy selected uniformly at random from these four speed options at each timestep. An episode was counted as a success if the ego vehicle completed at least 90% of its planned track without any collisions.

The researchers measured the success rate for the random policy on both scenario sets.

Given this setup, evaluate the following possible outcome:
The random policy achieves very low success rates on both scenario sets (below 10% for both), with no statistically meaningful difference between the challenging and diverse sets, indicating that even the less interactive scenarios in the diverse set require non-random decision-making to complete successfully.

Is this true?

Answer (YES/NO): NO